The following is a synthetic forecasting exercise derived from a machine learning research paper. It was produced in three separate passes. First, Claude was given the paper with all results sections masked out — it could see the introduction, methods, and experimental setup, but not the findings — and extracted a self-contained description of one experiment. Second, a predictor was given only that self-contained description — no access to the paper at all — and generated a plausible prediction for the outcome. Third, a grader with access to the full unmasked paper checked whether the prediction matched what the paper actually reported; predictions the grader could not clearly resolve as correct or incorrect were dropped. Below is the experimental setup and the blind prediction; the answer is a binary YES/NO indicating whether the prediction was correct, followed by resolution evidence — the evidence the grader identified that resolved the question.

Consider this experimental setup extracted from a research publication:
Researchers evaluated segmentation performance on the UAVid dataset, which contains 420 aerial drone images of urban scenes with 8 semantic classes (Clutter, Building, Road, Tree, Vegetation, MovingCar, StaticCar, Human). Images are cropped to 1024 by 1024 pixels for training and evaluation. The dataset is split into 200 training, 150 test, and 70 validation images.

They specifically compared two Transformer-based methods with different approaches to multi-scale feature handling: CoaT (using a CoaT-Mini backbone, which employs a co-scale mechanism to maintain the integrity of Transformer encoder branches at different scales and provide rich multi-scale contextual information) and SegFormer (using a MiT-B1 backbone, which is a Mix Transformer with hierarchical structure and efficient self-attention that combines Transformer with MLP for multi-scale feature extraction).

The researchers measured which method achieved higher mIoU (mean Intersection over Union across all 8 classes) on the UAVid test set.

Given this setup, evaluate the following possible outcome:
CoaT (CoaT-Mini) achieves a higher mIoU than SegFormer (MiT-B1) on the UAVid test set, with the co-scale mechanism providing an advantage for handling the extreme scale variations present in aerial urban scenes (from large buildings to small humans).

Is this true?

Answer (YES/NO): NO